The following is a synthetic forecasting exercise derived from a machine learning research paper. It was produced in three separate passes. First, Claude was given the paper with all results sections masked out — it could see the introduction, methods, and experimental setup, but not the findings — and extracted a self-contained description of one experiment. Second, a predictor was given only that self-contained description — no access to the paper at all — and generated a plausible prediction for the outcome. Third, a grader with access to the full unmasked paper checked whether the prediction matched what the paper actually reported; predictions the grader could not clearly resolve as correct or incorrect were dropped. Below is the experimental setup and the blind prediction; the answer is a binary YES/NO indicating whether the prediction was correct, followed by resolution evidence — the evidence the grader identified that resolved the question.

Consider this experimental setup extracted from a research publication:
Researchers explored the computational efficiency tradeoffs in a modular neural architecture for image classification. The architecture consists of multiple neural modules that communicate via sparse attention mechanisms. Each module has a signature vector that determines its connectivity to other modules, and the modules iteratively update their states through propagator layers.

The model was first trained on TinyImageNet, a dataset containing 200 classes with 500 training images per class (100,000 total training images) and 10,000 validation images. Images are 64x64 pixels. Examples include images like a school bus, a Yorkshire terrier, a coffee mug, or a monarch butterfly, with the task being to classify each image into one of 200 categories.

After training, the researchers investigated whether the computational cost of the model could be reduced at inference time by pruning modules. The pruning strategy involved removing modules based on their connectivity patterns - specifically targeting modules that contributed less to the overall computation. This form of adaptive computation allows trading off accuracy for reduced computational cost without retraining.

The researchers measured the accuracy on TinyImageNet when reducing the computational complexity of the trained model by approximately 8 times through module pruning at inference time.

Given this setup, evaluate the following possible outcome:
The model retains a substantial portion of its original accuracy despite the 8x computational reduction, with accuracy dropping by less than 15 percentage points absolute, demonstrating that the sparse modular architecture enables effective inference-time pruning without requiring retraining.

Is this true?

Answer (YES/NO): YES